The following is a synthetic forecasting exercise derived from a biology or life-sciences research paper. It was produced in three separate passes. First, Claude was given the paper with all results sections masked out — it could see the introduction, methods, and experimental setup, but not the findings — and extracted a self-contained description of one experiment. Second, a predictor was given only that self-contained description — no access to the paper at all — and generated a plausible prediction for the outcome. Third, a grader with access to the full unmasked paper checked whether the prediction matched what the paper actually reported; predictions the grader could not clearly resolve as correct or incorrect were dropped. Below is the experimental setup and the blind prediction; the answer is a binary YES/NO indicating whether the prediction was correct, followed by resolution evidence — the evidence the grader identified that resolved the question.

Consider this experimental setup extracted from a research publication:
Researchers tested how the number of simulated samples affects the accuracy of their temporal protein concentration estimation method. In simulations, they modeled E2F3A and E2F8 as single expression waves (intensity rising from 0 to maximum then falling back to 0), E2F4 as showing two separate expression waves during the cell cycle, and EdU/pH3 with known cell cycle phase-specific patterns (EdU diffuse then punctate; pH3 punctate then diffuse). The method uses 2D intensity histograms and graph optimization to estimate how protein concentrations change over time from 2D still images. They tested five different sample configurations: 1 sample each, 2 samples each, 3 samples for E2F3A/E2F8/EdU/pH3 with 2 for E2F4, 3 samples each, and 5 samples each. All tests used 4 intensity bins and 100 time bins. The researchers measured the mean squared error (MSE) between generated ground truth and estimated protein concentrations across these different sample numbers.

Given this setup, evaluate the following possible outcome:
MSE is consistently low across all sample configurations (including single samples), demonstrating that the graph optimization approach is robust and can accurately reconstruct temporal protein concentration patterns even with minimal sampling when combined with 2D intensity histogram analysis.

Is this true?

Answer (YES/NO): NO